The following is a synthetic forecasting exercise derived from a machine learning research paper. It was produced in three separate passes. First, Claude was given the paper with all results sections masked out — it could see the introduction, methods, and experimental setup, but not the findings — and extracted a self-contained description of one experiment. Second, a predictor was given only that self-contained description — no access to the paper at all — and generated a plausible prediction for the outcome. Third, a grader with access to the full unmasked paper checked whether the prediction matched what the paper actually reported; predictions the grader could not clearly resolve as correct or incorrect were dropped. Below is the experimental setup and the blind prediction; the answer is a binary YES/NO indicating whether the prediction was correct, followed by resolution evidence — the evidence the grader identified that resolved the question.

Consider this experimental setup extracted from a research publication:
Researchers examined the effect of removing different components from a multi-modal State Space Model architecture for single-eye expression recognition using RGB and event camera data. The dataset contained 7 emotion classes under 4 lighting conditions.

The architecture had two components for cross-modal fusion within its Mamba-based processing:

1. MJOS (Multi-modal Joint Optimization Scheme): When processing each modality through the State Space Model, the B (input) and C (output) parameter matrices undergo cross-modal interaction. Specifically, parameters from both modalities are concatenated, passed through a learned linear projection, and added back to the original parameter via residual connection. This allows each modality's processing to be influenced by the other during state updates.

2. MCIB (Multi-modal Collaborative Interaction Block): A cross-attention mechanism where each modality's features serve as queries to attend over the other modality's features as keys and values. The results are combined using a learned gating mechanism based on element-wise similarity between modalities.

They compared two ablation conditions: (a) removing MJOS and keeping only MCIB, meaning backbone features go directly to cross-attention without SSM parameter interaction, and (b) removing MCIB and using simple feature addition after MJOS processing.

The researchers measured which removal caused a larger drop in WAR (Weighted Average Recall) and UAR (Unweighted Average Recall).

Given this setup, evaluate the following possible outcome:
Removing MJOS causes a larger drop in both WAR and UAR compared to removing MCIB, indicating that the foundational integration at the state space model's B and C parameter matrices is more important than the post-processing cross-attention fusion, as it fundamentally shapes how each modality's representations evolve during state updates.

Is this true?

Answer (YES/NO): YES